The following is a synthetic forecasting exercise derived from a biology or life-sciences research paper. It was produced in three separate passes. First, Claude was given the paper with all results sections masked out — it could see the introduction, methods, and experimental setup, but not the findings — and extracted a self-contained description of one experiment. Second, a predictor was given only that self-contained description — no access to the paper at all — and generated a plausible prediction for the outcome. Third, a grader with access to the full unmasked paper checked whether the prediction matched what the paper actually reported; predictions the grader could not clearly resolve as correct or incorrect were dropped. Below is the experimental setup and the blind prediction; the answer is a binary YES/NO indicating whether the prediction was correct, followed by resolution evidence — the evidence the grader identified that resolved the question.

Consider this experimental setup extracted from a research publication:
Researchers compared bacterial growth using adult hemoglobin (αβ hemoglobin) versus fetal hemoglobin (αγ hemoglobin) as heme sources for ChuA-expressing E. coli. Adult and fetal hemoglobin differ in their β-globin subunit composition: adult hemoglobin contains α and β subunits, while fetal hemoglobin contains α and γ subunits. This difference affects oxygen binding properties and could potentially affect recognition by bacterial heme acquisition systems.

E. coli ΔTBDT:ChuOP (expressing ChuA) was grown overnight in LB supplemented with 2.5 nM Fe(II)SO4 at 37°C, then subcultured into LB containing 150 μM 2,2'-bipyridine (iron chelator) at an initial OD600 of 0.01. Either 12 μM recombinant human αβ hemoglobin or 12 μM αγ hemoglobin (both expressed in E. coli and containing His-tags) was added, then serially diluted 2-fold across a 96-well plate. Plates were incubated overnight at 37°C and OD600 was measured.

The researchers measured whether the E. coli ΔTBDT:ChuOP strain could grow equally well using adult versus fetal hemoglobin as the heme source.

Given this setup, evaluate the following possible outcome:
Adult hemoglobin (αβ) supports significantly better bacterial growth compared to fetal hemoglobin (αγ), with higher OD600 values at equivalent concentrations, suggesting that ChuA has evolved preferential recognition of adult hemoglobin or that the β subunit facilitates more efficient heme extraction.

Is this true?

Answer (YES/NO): NO